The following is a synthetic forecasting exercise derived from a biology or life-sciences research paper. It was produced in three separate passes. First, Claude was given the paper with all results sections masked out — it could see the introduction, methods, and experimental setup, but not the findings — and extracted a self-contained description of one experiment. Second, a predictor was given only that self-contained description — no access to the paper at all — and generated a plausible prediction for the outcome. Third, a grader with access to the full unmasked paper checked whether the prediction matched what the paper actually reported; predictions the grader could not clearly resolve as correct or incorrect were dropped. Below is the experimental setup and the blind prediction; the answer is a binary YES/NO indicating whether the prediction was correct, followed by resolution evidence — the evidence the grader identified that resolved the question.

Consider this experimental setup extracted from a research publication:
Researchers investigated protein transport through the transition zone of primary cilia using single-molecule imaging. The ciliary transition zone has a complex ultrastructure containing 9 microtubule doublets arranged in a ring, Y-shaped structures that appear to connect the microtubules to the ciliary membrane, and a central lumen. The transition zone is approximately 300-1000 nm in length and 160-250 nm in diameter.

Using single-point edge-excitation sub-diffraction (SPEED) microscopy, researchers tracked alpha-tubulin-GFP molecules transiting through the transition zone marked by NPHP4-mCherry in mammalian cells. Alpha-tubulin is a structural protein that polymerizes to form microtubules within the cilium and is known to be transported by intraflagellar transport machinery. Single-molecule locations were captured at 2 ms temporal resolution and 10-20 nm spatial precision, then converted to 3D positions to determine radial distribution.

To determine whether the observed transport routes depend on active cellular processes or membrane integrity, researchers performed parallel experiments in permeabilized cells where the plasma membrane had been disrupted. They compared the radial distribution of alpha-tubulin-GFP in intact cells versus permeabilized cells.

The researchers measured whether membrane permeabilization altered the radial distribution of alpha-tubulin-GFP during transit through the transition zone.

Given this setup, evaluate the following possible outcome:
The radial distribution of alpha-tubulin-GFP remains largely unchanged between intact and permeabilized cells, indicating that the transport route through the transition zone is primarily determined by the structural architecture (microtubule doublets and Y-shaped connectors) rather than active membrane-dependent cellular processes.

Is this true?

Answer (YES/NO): NO